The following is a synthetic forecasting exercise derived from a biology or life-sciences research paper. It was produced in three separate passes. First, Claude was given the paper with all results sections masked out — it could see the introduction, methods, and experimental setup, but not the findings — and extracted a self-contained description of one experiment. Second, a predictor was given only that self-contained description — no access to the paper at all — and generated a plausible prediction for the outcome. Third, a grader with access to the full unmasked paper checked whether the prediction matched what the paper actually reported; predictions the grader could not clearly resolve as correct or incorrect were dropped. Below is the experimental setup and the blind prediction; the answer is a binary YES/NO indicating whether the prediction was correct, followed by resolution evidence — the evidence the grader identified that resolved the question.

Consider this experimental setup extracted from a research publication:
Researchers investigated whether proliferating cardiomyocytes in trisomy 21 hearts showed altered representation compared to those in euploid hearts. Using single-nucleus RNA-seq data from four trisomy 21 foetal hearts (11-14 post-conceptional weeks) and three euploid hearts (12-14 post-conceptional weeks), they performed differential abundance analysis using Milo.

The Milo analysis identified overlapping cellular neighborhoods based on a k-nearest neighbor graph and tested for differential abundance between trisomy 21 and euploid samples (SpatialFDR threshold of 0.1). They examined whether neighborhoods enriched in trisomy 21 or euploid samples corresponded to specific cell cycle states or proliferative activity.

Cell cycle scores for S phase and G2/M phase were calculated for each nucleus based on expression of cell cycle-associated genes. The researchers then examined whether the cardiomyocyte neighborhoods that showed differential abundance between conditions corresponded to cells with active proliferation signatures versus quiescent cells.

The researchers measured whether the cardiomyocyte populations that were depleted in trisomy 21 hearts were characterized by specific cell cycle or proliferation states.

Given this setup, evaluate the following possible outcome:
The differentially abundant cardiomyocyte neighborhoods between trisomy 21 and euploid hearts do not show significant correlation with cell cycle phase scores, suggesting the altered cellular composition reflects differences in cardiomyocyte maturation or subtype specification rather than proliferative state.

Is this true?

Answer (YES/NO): NO